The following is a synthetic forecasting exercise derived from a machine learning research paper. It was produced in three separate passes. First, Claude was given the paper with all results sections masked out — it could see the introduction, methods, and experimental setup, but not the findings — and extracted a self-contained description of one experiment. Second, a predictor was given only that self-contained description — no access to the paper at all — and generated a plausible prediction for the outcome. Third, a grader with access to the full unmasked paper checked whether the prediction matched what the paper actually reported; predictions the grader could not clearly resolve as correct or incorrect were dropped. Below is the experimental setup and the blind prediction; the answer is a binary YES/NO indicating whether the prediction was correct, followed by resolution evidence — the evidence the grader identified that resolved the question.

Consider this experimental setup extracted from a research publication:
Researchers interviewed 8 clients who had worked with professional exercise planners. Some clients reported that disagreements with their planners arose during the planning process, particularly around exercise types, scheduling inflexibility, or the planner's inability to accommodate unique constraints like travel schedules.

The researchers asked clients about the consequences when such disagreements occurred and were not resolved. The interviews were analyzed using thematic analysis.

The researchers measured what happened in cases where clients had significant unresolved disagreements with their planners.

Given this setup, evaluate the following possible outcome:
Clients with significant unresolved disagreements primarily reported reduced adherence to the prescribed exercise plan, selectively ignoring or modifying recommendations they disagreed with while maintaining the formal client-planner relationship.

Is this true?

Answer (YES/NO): NO